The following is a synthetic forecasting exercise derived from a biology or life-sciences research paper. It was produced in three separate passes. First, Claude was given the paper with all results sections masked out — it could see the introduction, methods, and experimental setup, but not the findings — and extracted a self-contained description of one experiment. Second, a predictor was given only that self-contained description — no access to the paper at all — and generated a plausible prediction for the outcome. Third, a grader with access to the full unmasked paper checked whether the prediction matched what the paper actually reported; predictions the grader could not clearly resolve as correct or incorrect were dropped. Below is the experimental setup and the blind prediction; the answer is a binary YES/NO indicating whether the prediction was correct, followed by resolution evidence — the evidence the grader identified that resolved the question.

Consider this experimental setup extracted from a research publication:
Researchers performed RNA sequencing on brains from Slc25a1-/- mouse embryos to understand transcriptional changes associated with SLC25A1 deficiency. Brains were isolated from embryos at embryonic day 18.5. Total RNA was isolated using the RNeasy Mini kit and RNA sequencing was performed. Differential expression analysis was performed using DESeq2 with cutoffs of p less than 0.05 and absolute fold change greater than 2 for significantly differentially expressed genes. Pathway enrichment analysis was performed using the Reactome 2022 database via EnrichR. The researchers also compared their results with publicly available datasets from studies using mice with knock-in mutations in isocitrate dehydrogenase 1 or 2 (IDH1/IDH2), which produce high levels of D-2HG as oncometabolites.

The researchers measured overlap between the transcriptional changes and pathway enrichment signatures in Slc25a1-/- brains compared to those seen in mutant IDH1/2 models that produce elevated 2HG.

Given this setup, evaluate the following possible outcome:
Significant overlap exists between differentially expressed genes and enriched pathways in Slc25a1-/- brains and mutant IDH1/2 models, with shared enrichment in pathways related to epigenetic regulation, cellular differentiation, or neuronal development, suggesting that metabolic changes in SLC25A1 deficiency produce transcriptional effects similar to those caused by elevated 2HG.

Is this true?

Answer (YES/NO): NO